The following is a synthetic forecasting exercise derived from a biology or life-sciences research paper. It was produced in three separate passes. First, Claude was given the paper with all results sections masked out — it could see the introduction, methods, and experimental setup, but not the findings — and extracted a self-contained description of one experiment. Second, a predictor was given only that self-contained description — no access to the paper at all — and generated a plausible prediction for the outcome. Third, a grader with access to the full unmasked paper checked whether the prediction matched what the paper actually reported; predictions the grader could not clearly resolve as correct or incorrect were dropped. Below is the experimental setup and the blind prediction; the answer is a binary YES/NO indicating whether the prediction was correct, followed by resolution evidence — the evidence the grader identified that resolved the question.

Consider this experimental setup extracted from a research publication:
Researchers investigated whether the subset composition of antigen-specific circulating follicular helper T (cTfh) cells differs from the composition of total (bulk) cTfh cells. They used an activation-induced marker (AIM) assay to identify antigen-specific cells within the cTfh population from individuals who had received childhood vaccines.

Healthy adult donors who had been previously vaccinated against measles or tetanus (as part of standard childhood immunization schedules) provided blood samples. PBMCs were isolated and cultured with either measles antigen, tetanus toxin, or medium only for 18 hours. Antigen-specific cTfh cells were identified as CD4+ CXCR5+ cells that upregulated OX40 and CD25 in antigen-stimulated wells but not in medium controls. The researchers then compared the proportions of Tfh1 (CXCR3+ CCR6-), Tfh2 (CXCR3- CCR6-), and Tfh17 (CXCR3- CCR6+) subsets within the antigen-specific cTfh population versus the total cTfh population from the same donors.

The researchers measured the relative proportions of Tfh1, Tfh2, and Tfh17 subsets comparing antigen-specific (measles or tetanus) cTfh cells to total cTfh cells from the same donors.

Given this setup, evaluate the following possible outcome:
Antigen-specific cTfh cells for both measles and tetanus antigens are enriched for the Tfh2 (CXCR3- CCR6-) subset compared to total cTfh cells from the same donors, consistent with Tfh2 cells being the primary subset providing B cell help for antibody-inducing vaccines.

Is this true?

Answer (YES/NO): NO